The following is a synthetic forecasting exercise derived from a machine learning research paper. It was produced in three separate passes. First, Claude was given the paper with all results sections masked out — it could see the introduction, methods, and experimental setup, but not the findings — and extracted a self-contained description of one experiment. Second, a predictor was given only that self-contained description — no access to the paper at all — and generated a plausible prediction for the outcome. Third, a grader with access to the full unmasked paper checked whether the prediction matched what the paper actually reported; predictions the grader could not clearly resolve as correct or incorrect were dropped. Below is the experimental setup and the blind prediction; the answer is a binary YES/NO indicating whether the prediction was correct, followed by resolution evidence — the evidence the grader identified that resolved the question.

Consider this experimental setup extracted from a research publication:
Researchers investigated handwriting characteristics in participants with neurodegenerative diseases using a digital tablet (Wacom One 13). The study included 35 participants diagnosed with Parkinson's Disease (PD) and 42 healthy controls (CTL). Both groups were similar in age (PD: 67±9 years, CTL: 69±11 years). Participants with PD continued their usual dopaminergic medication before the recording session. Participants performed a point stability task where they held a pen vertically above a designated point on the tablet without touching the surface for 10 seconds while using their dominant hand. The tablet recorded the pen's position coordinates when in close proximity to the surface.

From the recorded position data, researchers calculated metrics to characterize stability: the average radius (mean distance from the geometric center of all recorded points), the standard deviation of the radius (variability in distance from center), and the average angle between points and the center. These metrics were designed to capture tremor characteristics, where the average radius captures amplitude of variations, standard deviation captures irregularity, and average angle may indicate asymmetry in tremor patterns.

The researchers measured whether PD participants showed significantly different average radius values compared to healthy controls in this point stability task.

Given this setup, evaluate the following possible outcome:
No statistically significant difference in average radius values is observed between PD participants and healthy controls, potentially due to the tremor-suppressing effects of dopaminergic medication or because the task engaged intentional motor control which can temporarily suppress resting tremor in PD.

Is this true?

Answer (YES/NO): YES